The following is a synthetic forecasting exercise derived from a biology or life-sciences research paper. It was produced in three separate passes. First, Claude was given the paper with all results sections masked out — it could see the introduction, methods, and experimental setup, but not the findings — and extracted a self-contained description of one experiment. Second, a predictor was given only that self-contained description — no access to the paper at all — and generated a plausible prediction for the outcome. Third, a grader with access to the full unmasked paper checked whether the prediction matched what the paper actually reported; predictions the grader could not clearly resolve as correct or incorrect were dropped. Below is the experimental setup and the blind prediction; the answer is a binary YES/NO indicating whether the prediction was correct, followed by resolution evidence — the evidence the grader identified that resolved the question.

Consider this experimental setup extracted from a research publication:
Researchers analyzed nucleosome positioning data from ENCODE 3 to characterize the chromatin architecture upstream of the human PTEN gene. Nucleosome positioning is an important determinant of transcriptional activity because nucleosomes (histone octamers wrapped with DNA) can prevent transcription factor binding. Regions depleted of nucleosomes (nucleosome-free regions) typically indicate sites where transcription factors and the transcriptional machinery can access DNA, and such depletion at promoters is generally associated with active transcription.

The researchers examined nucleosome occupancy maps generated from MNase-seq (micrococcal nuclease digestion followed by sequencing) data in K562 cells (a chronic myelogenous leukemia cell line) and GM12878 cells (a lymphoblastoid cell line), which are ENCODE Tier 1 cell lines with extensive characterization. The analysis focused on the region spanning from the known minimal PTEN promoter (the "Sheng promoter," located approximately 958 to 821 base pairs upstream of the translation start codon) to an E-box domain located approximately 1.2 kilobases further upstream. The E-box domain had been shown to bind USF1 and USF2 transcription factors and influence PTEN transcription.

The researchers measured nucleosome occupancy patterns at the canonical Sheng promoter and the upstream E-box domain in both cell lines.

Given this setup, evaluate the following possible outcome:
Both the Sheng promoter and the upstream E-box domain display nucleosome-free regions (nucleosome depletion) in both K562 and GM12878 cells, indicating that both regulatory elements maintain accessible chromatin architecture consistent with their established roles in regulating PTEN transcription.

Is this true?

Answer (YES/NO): YES